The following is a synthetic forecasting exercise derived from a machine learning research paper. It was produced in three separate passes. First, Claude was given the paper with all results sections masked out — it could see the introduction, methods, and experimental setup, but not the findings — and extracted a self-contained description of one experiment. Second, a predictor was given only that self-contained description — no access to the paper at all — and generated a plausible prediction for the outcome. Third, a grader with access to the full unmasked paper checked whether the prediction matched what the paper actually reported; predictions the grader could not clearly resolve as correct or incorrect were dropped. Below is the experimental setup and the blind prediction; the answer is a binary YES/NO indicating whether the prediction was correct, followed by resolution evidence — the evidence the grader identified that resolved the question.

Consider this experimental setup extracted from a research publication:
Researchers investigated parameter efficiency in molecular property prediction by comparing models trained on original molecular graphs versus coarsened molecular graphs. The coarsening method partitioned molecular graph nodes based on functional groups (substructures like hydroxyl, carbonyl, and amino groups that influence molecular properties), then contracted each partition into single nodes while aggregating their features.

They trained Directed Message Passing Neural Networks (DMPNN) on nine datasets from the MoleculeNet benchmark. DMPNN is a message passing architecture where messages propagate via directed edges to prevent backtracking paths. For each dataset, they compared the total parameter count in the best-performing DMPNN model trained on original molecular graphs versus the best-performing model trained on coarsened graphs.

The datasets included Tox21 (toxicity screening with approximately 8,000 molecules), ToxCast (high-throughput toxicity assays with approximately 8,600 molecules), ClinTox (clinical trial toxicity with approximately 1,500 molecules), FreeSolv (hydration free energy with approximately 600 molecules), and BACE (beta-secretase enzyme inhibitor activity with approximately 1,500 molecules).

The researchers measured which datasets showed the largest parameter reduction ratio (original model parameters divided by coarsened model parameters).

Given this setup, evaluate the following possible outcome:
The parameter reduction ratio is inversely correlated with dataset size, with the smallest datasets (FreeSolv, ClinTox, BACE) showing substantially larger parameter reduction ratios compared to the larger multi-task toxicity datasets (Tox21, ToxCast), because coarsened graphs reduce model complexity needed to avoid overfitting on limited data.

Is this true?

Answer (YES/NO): NO